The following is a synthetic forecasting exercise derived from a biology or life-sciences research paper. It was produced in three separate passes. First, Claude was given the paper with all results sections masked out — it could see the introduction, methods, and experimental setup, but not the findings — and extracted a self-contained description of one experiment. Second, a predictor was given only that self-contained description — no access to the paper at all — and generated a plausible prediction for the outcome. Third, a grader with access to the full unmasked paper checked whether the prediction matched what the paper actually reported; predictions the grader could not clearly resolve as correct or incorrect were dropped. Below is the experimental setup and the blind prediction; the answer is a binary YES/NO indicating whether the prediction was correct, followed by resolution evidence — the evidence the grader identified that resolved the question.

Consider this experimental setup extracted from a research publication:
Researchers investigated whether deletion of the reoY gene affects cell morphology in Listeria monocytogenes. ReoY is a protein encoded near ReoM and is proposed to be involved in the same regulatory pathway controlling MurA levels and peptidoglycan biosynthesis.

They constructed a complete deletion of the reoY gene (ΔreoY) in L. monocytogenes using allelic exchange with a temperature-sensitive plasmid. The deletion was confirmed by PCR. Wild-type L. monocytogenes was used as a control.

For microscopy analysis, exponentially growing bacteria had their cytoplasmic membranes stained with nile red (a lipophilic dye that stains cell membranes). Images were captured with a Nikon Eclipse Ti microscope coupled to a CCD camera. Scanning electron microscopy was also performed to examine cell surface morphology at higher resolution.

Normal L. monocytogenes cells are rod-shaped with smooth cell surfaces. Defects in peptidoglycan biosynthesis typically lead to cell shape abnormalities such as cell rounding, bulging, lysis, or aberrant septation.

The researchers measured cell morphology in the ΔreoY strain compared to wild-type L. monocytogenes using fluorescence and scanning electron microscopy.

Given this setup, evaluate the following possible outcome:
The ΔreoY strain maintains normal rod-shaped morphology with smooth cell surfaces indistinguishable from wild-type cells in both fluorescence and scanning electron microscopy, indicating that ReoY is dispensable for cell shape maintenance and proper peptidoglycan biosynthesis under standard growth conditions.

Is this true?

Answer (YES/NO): YES